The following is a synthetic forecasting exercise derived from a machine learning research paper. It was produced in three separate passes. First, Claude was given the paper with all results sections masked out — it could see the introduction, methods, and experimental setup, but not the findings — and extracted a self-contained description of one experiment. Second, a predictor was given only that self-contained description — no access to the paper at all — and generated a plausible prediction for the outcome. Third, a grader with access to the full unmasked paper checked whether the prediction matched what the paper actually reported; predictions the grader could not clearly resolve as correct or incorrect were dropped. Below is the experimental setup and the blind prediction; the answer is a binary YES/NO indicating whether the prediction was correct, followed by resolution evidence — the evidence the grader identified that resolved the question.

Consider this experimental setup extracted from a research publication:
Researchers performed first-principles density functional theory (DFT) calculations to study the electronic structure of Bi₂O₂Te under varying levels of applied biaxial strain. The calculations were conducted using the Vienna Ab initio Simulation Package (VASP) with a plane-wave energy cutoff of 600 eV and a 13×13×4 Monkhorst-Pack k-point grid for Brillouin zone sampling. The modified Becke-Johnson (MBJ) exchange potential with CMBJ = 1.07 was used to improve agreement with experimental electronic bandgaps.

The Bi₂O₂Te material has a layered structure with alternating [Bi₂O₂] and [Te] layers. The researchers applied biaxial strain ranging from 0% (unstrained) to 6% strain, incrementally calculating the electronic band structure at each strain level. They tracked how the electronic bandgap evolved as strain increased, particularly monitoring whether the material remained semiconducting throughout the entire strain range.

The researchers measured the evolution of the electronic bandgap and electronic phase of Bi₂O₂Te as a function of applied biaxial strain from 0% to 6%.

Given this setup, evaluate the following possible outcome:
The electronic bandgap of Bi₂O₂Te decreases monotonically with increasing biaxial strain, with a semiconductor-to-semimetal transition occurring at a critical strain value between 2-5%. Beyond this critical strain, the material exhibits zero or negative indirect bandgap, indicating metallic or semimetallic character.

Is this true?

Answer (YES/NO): NO